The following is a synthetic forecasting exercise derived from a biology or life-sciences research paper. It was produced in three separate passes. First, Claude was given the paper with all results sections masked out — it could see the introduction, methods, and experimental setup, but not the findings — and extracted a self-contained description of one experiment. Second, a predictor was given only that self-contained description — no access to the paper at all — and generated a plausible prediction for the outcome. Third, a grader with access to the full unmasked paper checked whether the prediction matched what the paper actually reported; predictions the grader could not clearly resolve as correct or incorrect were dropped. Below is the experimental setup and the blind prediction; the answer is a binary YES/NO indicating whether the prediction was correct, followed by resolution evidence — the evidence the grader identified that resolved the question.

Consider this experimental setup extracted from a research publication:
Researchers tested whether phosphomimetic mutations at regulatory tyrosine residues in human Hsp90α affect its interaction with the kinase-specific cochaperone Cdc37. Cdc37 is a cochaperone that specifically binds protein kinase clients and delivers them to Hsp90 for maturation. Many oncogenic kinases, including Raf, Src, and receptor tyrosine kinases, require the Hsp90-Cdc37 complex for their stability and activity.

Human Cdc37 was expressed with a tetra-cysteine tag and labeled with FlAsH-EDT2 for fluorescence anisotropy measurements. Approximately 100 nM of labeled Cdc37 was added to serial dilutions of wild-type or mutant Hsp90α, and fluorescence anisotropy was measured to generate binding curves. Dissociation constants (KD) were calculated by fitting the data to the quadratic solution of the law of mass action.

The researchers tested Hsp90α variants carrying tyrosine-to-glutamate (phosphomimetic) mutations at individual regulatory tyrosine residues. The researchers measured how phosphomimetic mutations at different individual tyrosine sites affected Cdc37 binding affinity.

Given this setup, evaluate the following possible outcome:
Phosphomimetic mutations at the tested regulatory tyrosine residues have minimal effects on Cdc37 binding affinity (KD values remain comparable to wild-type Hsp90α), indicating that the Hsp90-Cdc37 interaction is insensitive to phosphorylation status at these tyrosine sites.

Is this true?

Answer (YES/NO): NO